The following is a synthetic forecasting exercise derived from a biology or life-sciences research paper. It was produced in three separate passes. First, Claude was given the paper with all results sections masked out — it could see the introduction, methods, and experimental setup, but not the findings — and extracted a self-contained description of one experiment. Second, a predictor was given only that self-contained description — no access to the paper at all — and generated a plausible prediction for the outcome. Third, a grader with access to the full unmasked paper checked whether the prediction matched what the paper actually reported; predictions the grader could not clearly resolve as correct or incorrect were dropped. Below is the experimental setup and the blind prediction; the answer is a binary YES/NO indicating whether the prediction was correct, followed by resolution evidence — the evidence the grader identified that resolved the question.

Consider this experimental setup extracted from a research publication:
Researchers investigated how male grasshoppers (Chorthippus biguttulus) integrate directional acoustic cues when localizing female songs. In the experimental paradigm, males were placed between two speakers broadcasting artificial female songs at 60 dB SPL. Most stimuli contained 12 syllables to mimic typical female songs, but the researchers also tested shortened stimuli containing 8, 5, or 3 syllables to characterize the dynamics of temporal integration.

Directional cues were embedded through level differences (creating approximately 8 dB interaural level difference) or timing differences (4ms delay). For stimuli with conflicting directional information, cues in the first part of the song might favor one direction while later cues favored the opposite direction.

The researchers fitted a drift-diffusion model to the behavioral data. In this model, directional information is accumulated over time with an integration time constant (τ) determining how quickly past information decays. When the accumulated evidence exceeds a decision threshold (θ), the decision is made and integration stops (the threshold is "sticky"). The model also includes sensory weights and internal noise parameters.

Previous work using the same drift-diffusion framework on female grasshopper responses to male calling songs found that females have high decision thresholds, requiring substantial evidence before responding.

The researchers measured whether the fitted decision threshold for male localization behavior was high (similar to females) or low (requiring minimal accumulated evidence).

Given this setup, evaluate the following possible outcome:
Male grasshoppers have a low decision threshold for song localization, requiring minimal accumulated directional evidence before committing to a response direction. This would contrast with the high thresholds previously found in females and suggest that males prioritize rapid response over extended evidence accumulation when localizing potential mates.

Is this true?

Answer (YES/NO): YES